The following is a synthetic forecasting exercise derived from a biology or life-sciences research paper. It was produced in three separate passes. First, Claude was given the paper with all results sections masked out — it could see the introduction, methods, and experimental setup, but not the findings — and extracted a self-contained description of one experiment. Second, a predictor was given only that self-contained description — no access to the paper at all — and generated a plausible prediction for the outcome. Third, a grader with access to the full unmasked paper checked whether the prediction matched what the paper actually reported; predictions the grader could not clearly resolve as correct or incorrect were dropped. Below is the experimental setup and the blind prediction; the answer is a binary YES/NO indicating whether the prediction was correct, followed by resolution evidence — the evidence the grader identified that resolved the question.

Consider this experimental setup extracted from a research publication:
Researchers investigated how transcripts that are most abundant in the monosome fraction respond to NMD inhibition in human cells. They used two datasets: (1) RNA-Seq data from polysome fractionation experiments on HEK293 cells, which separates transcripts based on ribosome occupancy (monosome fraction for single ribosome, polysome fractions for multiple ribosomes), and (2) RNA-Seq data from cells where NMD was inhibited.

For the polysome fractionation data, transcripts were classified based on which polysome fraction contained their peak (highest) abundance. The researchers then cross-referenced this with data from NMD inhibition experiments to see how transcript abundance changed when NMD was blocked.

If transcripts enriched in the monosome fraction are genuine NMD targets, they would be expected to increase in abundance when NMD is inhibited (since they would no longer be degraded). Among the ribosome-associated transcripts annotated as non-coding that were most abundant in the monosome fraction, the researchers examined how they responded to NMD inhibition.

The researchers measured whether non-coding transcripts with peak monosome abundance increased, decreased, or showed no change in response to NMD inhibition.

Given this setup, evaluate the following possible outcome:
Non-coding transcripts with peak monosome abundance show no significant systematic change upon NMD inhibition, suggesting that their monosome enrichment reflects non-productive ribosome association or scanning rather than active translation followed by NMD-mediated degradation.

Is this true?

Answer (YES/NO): NO